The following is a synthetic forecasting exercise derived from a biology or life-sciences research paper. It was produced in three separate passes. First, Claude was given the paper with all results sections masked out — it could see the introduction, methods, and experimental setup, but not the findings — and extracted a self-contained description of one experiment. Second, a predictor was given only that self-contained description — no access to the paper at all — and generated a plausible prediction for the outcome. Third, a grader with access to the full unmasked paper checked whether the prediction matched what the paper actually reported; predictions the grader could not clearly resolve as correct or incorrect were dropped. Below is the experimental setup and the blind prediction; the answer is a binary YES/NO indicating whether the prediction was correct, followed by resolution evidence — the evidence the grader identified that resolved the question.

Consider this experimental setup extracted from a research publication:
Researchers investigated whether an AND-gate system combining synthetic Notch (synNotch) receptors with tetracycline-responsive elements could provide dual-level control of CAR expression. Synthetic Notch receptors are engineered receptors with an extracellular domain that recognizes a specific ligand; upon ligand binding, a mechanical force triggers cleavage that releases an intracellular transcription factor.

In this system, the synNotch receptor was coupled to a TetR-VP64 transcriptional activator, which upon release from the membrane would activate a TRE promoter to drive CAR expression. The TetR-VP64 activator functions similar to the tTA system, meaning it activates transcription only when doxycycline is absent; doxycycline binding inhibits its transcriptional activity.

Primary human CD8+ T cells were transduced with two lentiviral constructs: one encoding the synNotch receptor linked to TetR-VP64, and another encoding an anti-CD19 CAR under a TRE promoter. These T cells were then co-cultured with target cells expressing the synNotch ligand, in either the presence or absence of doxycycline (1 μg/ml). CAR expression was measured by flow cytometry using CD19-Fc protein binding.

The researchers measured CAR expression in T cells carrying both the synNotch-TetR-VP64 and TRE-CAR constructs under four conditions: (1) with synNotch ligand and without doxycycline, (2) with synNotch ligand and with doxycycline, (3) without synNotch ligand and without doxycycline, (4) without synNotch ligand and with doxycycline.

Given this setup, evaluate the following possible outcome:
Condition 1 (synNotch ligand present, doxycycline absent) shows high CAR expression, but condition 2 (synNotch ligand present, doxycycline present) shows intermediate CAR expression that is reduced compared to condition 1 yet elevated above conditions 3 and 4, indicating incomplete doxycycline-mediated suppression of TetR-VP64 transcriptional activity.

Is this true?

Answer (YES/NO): NO